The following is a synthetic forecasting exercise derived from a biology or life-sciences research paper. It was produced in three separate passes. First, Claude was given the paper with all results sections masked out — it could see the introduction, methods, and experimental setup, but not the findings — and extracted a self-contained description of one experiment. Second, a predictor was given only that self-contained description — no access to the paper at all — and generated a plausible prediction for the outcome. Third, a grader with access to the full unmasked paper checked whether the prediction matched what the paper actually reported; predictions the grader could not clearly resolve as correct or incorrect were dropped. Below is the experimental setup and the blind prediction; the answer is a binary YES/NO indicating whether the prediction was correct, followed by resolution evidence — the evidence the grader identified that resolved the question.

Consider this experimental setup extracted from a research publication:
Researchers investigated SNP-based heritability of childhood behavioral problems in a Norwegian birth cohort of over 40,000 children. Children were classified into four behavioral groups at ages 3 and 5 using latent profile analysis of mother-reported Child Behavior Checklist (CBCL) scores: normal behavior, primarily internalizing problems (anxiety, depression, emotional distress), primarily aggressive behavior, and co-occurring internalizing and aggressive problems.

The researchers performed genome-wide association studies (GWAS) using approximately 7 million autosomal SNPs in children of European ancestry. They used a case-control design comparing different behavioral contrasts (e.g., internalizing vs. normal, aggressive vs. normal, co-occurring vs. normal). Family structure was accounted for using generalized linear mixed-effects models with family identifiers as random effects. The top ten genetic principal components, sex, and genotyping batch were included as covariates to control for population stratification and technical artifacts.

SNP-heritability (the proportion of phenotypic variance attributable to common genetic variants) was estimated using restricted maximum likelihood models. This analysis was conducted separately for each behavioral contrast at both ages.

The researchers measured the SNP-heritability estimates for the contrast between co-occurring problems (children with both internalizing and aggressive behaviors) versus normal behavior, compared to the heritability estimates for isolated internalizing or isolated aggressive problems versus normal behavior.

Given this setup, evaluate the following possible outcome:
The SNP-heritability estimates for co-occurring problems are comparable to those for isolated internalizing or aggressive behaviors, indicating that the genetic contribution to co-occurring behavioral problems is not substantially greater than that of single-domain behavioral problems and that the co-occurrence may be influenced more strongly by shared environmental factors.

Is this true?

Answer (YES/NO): NO